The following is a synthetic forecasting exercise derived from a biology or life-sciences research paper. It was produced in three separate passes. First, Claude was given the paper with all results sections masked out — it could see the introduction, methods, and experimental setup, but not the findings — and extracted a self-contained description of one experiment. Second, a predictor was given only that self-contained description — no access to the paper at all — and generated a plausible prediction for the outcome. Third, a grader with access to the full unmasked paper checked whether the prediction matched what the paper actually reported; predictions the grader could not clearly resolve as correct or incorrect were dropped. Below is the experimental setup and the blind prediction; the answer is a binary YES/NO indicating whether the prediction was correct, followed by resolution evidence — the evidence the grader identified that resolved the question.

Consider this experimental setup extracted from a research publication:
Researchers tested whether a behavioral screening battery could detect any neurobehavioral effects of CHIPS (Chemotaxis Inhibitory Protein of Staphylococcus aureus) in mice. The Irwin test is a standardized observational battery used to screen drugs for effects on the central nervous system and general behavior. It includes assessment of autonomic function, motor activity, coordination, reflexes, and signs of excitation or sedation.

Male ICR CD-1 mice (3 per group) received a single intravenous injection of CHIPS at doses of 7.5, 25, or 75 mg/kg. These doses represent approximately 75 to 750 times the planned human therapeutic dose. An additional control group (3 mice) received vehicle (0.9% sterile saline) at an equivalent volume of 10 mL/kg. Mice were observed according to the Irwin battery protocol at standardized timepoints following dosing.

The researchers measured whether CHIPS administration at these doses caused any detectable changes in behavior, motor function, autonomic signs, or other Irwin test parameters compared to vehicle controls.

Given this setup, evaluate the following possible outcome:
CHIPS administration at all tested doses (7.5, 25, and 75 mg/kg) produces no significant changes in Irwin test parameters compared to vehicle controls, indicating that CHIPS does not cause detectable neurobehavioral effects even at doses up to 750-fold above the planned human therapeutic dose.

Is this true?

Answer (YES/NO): YES